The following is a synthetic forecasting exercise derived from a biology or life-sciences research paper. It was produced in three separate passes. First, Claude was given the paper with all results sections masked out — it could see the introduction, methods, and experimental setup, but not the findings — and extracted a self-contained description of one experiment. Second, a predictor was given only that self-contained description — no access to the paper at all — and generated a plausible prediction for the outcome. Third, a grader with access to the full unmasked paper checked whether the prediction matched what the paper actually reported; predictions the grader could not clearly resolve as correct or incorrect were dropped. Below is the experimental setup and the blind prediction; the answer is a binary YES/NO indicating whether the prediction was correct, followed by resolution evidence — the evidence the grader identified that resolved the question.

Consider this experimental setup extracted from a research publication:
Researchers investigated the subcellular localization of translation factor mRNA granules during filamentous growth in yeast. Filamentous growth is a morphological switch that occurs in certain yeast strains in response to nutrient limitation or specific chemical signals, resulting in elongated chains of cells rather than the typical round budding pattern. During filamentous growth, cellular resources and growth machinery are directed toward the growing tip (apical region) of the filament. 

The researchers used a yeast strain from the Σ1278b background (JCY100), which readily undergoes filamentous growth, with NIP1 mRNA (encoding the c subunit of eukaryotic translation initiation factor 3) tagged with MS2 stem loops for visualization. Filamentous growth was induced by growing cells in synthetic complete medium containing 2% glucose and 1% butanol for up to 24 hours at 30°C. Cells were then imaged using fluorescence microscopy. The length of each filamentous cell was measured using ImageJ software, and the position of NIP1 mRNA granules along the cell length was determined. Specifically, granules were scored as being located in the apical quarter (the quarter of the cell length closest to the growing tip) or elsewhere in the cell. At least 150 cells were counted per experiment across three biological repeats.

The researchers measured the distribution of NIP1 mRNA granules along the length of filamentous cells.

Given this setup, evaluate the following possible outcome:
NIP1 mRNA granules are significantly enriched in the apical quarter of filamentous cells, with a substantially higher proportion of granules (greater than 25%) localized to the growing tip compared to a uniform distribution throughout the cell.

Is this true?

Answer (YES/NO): YES